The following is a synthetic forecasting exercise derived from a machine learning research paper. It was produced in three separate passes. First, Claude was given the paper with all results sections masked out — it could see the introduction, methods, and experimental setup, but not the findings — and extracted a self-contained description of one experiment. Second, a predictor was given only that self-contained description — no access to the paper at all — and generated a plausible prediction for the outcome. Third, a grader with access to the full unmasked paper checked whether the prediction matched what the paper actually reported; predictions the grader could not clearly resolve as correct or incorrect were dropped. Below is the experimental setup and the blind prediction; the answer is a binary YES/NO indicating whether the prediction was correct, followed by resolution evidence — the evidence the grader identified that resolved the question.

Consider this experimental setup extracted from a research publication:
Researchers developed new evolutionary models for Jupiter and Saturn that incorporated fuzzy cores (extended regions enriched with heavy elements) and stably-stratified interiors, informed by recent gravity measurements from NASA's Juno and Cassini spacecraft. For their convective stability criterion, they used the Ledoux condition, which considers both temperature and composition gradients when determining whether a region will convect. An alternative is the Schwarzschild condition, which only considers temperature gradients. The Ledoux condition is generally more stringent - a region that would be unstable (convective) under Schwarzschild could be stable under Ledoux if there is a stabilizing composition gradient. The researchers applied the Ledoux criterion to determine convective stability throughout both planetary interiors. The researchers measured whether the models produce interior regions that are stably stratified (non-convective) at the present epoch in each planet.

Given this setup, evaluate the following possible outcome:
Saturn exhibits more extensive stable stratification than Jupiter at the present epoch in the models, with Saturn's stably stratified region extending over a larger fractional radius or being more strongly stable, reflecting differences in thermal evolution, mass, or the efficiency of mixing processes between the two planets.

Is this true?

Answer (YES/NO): YES